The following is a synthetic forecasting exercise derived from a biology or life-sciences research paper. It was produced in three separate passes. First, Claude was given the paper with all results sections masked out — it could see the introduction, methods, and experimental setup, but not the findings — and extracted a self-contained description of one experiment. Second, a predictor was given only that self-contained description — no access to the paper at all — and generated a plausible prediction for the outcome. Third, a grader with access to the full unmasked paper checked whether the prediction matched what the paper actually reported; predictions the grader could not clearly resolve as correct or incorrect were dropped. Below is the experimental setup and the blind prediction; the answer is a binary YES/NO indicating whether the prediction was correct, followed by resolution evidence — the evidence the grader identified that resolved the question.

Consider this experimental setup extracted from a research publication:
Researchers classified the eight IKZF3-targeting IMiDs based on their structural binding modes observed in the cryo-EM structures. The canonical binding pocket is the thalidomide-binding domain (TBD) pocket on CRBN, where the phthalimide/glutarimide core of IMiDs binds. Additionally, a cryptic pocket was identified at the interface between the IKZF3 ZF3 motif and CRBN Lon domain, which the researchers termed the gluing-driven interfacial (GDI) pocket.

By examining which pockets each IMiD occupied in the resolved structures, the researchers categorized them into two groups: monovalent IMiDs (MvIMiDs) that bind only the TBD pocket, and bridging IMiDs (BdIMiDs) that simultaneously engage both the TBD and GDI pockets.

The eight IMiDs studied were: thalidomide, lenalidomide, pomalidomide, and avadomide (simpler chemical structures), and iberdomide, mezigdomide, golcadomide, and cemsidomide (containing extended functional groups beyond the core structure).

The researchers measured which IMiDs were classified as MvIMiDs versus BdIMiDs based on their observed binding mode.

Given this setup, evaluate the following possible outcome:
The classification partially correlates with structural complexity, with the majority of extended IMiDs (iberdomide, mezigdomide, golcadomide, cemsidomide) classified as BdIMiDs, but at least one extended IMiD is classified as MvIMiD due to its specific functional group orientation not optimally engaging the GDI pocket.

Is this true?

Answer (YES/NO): NO